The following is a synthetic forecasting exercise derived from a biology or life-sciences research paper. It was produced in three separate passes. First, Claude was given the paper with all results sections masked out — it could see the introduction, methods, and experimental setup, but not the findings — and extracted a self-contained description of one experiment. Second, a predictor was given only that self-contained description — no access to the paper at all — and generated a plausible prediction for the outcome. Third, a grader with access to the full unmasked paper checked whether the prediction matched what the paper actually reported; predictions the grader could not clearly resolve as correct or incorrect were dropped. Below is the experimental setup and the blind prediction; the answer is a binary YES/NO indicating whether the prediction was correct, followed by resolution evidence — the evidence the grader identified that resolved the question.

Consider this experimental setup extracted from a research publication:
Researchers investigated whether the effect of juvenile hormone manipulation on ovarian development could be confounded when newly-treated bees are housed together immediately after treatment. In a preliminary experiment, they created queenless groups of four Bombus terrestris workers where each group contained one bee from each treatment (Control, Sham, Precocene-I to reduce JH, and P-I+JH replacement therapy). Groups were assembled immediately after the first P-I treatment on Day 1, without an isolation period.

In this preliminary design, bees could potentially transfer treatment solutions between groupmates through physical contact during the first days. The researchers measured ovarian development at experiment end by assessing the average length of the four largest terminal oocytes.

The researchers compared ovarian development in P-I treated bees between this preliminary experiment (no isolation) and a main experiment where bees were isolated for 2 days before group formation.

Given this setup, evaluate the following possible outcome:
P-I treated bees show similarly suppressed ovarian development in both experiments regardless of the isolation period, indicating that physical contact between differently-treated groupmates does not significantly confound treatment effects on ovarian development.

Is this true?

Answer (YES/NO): NO